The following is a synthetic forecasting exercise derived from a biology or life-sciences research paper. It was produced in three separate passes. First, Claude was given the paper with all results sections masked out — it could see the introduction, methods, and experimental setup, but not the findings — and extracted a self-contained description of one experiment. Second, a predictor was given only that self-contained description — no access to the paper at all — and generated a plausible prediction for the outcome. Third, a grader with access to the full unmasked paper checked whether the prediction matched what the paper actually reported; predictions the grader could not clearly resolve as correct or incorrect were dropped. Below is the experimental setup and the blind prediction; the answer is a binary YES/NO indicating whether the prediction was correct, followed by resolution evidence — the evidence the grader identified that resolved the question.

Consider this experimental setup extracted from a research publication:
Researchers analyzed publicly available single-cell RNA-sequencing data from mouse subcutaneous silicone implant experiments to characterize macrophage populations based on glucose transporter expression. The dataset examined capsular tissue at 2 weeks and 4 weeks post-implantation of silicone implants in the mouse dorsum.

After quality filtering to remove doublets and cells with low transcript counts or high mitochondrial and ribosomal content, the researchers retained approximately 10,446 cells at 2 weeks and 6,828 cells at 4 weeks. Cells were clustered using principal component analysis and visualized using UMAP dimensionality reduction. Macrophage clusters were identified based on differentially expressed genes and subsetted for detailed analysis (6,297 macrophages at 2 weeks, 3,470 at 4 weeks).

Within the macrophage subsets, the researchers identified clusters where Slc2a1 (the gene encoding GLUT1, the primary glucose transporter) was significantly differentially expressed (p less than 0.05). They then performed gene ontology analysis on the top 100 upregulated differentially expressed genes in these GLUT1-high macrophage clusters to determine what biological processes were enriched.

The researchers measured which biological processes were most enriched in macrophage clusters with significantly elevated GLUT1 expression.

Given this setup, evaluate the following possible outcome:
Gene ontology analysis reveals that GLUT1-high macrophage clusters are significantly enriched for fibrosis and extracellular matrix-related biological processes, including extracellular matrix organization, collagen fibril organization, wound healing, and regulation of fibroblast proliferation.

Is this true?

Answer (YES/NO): NO